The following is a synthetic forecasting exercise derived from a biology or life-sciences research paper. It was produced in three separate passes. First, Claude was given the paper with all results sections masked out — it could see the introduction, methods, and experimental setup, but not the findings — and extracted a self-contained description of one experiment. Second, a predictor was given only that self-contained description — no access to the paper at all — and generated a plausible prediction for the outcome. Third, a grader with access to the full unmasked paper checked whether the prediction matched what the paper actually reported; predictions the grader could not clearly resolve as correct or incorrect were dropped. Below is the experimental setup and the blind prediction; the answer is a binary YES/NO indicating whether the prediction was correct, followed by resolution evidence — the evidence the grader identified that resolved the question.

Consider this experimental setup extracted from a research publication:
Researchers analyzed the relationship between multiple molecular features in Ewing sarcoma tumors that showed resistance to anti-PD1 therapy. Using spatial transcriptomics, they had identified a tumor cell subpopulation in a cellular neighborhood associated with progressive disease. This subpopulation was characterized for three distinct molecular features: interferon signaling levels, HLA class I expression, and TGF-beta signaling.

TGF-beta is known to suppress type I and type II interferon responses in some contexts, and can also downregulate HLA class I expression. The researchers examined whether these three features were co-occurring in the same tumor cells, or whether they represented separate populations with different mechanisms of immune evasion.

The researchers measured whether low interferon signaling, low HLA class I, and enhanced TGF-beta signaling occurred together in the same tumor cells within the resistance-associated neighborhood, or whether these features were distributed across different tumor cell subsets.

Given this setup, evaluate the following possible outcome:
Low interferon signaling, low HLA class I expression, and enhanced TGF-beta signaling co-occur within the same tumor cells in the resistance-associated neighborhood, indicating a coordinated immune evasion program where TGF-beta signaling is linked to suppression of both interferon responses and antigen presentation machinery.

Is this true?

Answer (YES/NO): YES